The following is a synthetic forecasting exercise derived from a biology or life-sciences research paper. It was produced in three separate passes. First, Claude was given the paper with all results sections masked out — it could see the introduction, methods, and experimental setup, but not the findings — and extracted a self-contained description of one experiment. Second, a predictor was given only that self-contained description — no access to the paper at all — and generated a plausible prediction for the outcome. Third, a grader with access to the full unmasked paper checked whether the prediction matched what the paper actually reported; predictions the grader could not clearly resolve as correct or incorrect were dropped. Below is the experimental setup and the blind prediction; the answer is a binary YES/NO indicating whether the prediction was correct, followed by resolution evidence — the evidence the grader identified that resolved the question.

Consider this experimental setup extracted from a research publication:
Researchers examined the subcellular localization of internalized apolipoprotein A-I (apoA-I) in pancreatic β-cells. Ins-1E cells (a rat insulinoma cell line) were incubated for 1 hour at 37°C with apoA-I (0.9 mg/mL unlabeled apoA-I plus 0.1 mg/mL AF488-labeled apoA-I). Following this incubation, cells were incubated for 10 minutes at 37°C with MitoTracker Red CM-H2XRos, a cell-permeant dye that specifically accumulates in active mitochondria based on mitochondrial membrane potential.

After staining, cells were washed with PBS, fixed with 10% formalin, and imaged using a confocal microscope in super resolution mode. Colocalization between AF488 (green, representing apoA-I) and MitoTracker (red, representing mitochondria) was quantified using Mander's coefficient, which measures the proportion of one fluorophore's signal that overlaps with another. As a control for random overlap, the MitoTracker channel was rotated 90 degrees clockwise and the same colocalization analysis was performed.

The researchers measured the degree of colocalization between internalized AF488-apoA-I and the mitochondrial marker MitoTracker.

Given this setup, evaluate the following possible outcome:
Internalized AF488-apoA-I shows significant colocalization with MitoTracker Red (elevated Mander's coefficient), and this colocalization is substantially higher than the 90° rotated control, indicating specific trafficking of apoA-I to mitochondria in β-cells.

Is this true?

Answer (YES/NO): YES